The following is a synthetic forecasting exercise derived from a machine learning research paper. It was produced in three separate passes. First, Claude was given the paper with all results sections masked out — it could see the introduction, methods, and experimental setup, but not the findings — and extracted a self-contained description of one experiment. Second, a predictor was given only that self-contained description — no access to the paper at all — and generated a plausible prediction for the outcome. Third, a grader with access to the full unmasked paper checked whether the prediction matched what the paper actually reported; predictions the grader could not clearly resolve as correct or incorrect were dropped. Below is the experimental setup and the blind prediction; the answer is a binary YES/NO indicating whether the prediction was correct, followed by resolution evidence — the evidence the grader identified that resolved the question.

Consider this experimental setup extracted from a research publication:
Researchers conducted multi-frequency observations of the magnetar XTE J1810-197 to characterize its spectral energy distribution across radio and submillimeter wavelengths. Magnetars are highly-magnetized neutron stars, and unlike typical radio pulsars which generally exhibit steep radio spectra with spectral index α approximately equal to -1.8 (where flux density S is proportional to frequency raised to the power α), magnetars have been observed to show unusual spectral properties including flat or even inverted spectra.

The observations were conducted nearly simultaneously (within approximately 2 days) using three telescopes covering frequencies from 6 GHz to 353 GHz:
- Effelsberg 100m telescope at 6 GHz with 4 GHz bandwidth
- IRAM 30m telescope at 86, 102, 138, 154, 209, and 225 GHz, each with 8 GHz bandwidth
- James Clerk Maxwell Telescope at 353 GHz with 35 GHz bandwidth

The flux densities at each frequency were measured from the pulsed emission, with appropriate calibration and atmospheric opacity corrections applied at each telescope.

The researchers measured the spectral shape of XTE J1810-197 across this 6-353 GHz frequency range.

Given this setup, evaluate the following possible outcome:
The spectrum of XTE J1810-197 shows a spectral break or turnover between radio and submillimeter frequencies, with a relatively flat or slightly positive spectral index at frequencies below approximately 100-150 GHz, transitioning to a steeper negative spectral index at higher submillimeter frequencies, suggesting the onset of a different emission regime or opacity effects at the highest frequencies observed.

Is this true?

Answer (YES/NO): YES